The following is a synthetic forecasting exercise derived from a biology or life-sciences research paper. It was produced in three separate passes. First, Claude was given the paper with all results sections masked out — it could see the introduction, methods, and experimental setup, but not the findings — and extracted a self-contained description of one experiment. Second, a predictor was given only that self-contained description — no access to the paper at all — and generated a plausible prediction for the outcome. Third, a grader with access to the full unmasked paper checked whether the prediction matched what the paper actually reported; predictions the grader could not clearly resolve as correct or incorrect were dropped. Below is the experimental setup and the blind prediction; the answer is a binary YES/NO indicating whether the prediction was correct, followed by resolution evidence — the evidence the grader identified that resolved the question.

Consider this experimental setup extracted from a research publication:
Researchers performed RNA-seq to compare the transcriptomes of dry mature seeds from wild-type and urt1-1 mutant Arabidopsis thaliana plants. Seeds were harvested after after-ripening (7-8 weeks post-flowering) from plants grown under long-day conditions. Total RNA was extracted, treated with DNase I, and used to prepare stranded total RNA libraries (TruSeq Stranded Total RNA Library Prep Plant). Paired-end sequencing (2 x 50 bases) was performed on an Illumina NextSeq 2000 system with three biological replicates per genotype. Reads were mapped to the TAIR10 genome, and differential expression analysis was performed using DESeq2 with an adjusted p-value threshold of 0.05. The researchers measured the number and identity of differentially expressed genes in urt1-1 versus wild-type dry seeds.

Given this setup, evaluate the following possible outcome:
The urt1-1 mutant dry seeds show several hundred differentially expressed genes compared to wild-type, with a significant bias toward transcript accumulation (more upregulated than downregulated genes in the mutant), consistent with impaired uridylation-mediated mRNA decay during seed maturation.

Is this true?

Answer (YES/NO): YES